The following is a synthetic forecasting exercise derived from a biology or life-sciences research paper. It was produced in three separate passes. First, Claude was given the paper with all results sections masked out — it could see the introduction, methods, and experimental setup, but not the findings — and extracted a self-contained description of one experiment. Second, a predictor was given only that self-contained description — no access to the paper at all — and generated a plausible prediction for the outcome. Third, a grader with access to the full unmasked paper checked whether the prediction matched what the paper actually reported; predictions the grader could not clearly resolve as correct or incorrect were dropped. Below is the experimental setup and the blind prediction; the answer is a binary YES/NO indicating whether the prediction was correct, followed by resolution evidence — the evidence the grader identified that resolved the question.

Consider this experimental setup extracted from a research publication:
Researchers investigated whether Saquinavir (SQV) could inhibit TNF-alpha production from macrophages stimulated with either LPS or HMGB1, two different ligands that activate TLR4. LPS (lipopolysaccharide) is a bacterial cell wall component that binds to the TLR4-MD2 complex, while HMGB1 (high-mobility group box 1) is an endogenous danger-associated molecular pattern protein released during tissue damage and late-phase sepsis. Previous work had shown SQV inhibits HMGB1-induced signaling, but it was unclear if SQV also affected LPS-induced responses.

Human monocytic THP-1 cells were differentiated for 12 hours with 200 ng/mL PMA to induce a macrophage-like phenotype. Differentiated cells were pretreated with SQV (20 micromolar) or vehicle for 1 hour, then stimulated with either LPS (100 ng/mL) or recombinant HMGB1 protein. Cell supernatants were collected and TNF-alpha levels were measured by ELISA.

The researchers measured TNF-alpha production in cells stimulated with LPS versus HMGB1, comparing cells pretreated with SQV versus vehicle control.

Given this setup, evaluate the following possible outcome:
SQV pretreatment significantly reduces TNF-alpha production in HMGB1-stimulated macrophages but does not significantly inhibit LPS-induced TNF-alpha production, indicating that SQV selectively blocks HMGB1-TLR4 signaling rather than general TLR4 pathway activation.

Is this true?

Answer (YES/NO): NO